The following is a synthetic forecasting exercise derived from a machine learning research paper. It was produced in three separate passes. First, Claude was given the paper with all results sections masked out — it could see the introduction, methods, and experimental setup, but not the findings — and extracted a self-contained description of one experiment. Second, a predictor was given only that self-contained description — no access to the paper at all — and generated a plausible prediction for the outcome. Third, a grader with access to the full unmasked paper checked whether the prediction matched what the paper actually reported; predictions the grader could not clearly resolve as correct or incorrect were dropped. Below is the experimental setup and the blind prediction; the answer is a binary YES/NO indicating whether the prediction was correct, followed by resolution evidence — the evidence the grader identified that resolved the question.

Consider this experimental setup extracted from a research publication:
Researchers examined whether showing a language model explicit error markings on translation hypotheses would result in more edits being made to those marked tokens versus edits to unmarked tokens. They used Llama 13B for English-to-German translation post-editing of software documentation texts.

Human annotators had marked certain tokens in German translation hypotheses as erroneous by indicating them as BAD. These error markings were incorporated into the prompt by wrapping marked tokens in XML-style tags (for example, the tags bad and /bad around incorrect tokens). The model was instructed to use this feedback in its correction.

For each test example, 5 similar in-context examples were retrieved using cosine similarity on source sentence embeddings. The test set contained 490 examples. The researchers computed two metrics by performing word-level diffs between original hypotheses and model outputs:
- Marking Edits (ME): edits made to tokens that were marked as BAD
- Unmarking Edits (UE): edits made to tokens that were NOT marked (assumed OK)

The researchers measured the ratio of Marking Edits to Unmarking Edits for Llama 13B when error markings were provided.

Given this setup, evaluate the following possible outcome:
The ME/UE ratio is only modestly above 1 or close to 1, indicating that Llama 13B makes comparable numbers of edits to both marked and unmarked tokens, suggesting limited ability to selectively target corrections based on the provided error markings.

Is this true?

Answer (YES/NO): NO